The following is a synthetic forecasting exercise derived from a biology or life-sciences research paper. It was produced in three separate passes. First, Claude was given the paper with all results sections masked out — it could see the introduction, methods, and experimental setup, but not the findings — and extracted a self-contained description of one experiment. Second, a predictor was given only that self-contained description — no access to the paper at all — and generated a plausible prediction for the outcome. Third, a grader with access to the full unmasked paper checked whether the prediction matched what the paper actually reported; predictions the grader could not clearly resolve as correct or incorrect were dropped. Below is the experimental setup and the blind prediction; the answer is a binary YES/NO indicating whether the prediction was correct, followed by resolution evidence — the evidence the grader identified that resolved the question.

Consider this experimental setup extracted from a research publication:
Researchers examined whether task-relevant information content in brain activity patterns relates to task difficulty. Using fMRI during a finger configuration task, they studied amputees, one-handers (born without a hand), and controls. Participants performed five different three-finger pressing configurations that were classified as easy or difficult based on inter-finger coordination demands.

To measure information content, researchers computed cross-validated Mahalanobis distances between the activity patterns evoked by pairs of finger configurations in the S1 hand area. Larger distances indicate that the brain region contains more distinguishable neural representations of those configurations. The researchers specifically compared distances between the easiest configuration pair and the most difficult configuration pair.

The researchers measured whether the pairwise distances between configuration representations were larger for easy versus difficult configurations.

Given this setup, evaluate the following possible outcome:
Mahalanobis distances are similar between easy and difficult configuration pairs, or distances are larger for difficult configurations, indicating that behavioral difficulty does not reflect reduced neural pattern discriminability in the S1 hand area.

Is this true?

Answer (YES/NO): NO